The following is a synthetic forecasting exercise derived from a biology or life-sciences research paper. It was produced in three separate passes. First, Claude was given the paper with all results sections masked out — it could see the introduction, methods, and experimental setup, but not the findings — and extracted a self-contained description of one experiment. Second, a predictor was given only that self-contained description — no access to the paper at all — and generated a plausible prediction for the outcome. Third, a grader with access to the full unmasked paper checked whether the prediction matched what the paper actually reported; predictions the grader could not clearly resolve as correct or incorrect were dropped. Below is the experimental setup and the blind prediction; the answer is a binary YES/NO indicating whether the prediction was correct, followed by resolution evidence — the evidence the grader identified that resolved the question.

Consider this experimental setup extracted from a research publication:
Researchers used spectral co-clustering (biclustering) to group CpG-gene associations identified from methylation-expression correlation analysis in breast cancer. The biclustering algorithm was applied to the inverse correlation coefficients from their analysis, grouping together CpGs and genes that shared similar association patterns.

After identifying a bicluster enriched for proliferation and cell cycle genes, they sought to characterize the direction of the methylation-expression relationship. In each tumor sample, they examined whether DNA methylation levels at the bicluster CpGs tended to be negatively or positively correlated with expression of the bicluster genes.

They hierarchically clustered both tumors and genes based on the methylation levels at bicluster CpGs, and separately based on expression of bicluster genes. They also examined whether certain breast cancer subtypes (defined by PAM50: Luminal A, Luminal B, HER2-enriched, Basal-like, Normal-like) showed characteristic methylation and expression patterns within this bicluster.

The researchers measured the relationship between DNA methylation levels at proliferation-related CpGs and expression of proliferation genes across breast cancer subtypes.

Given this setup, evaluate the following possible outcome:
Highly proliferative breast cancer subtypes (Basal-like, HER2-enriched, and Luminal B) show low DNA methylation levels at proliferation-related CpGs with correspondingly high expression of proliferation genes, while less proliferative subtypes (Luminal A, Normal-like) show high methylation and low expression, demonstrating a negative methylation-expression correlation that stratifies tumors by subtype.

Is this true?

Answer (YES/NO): NO